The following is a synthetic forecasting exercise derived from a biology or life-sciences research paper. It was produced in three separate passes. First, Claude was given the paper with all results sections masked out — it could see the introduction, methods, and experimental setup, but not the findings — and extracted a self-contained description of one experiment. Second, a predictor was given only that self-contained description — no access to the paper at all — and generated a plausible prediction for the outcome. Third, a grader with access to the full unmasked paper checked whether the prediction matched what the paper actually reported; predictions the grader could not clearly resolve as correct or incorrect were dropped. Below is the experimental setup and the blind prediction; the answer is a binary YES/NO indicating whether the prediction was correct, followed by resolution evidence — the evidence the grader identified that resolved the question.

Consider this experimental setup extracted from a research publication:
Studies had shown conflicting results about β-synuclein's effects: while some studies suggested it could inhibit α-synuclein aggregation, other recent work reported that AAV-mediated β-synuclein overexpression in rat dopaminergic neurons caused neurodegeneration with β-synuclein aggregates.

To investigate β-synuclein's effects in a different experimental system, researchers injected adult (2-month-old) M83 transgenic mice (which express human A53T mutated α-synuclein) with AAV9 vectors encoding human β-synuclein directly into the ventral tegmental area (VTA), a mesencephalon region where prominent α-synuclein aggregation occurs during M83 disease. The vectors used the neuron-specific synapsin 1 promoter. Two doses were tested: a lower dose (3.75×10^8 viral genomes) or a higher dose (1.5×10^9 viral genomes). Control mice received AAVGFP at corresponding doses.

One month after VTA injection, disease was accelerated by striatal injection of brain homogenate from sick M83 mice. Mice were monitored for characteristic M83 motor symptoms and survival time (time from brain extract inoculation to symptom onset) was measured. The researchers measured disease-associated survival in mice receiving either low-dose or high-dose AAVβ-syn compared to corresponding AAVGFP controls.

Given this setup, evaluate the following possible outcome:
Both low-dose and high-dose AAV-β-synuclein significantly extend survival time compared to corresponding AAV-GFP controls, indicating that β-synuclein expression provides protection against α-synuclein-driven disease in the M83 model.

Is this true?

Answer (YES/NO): NO